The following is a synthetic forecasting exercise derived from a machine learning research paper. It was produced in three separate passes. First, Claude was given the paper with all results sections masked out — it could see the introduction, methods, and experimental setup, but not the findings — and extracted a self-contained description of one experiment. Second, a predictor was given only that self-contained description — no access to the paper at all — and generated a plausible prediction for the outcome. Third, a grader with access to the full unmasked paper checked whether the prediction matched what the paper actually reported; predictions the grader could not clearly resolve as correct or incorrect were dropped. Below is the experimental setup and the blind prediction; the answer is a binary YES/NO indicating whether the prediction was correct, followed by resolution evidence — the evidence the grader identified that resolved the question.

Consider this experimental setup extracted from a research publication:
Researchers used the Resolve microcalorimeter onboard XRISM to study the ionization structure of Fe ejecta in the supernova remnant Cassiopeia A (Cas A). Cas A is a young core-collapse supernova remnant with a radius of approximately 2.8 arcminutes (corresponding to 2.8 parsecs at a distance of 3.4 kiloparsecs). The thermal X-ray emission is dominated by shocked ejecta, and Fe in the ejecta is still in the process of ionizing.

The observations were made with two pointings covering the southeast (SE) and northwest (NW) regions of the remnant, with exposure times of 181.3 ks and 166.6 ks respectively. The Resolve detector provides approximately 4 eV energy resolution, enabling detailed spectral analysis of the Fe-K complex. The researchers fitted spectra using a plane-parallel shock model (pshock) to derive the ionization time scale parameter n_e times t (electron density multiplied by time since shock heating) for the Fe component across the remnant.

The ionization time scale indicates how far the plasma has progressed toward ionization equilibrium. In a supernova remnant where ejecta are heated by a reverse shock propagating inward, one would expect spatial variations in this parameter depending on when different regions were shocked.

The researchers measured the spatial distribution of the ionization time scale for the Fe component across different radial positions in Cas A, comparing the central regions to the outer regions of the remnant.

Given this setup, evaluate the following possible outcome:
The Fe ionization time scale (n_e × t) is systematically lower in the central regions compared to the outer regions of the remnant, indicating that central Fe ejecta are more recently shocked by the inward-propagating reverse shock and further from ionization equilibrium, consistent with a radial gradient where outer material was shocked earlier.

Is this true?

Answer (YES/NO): YES